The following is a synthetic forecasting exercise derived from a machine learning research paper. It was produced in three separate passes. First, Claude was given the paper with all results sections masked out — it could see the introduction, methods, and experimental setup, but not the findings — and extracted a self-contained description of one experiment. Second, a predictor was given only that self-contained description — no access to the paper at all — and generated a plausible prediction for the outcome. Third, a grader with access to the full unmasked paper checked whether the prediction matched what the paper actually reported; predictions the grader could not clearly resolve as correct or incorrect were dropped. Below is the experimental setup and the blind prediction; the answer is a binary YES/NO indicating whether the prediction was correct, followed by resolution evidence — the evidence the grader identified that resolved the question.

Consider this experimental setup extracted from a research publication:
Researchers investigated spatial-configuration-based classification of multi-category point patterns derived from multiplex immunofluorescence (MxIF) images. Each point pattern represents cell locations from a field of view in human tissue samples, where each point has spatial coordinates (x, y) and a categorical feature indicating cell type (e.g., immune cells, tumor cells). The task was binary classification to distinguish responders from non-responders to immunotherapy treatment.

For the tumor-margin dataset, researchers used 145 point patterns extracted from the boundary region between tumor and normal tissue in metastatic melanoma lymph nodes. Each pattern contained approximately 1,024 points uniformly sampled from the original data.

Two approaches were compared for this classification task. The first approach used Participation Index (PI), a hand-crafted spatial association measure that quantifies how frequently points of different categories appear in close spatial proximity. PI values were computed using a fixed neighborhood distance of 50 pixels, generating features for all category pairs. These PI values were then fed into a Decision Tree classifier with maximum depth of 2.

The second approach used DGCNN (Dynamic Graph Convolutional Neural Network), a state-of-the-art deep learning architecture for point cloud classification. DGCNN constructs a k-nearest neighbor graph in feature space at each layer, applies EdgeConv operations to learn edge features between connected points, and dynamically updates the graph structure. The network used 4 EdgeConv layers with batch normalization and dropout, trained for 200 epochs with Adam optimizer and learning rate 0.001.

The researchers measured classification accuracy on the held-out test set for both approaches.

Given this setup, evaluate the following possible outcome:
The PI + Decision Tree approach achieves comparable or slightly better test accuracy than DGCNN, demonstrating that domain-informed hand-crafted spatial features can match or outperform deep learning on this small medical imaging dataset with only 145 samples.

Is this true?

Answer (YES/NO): NO